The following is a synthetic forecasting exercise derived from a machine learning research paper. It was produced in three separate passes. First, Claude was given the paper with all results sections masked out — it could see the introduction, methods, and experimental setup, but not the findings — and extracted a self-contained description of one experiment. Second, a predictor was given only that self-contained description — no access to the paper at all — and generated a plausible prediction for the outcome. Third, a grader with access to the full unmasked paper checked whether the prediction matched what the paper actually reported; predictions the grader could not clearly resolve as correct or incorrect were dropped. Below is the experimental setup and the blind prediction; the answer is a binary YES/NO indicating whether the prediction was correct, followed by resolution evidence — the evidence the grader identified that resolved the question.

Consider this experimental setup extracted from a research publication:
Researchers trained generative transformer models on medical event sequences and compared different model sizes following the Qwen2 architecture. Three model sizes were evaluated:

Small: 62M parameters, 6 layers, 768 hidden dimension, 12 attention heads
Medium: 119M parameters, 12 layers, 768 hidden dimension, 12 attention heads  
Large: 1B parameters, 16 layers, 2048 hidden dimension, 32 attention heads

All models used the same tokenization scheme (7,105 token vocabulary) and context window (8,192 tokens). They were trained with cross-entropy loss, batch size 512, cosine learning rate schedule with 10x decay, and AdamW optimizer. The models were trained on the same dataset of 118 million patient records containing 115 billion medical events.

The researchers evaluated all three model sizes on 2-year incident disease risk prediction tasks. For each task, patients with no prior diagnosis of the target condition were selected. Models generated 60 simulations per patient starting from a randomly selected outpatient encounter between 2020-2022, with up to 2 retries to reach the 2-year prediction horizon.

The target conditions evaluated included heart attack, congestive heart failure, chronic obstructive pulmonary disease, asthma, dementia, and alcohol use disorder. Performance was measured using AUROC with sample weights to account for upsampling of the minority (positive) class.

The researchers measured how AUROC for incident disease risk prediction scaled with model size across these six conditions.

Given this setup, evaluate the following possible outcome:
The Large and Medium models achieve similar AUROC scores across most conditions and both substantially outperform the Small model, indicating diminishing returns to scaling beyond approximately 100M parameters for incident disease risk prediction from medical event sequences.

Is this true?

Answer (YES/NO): NO